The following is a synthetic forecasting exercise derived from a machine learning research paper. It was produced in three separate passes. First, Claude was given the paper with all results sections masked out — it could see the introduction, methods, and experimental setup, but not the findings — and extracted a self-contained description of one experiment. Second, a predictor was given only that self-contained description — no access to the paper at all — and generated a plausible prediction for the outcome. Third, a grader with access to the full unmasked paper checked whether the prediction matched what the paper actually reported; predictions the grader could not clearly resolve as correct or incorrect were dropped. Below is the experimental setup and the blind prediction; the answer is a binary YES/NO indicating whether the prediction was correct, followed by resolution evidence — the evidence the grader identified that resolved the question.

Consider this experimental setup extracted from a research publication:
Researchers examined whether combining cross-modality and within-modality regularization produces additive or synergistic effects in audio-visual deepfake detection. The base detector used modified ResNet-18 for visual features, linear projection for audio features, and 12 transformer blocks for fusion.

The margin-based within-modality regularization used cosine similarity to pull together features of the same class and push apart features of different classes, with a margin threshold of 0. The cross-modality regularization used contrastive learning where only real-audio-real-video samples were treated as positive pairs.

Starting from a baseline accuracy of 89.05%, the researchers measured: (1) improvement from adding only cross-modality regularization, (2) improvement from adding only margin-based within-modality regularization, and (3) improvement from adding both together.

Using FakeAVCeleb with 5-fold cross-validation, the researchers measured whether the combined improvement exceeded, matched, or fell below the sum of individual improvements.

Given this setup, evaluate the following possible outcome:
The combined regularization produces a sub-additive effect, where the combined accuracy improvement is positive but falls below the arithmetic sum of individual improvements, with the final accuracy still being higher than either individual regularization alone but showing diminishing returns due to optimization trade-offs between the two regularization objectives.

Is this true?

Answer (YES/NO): YES